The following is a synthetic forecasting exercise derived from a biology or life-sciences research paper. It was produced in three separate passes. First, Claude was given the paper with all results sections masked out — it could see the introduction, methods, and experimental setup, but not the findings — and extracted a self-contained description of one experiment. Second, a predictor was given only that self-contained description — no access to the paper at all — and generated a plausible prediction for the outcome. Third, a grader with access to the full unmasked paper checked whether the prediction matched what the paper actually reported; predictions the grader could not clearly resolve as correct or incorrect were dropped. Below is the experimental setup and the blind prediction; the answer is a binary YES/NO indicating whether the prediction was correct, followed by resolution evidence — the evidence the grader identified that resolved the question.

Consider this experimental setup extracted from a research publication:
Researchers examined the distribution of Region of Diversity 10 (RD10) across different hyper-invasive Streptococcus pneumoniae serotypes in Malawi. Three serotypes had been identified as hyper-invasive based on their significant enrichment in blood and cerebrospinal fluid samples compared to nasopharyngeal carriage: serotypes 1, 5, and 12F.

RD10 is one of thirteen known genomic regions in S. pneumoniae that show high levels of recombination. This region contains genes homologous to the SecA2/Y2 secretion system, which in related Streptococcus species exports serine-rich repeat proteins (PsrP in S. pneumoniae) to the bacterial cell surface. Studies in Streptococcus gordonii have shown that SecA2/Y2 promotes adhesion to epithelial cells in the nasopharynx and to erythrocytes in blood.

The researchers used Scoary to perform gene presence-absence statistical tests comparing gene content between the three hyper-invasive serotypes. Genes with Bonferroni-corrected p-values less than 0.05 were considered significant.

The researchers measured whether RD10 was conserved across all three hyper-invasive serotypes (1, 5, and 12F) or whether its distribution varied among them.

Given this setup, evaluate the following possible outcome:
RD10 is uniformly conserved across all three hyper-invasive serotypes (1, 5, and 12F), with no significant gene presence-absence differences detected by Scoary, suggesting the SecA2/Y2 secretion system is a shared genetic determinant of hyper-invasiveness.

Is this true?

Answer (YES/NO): NO